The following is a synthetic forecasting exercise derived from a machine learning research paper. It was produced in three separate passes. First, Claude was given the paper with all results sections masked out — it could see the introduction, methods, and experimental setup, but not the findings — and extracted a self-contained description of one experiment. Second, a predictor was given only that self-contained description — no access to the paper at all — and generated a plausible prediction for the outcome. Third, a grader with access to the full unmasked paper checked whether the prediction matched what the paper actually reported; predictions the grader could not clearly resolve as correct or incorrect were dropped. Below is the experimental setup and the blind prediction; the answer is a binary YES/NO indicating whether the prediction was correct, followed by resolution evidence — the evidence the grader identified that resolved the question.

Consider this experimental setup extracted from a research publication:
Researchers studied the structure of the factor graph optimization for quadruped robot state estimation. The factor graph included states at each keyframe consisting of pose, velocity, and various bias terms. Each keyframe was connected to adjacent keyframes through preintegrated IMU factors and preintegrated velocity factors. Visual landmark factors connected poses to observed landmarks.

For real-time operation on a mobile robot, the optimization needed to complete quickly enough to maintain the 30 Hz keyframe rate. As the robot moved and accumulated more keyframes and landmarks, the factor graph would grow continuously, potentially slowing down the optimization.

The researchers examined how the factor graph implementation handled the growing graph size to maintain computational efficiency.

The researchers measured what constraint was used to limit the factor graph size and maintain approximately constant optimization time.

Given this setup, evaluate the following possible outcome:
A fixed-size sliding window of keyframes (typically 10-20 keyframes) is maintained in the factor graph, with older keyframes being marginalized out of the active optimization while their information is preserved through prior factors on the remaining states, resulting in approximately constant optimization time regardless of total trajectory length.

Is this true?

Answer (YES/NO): NO